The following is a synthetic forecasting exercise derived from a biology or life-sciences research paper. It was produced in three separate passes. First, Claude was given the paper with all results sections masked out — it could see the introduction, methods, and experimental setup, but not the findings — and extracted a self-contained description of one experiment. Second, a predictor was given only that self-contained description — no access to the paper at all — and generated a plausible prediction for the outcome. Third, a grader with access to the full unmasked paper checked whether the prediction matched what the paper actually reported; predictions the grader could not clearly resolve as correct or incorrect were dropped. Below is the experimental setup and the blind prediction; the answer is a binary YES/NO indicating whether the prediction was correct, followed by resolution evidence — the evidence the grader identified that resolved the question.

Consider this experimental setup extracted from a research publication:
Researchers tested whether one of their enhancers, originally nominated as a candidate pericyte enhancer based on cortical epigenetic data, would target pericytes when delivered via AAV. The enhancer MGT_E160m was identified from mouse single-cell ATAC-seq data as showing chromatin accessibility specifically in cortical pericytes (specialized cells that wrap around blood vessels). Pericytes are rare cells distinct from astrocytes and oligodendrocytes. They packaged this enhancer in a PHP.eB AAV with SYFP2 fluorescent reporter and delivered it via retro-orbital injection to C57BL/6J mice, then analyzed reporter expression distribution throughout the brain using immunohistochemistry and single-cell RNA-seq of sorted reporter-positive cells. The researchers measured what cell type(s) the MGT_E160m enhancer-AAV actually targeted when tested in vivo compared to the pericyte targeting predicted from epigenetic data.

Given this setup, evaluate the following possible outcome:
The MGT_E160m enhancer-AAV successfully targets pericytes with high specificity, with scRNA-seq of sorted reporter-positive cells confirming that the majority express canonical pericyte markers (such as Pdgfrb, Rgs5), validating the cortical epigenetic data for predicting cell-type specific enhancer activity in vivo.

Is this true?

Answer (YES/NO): NO